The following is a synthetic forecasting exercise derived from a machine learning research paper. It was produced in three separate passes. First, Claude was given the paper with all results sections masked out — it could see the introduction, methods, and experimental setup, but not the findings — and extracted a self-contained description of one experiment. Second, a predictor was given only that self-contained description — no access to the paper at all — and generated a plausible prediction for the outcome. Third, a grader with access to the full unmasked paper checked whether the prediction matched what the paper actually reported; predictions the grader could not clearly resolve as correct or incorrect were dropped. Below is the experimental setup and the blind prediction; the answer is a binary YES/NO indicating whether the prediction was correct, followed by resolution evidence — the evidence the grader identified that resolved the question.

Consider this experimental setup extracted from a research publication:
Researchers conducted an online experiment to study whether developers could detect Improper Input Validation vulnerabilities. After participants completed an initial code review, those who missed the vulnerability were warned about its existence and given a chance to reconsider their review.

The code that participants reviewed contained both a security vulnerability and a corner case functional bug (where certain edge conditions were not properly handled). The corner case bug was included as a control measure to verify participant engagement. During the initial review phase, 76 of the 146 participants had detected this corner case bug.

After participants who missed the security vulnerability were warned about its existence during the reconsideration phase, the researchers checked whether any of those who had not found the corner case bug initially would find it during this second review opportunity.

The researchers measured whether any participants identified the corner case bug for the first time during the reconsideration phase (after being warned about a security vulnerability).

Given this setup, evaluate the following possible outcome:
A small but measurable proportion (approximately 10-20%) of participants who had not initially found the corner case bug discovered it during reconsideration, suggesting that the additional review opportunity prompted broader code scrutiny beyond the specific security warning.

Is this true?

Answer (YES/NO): NO